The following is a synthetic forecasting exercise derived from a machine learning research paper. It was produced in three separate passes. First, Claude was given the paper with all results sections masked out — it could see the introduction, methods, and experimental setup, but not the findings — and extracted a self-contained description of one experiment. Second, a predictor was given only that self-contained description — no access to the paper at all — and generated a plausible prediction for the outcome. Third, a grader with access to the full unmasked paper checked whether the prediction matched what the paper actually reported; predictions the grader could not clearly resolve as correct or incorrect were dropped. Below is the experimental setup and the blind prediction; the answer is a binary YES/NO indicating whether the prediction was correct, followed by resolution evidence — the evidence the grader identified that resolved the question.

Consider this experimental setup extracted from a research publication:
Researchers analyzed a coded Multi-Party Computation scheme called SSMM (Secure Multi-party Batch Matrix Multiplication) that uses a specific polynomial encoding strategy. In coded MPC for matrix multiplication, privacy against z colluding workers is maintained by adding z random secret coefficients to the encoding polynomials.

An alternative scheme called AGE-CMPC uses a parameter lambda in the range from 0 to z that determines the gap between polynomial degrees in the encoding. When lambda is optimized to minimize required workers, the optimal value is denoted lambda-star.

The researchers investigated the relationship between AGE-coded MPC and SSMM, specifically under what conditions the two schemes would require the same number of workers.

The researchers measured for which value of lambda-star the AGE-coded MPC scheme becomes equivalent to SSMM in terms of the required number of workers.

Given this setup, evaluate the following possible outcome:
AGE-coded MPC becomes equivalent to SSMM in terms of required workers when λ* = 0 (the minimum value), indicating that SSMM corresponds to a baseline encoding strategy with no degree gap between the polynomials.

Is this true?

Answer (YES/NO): NO